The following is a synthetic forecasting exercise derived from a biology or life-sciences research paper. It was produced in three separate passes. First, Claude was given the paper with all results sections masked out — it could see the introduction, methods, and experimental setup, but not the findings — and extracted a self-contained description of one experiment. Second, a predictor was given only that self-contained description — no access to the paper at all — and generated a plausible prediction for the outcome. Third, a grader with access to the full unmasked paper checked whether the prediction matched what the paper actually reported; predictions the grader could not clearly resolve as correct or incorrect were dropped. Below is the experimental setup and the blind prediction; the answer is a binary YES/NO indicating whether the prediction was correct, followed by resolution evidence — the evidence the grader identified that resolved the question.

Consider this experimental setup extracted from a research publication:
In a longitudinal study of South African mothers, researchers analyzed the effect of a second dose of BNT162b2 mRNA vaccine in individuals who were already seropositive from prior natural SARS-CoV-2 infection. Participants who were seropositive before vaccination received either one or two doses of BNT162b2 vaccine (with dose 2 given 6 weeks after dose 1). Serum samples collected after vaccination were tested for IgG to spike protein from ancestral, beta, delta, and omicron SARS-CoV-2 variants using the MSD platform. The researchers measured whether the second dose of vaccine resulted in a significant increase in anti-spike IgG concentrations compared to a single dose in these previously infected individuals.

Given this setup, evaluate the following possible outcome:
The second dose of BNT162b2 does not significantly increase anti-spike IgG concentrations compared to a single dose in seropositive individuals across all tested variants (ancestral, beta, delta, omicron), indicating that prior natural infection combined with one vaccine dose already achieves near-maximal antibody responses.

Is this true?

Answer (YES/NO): YES